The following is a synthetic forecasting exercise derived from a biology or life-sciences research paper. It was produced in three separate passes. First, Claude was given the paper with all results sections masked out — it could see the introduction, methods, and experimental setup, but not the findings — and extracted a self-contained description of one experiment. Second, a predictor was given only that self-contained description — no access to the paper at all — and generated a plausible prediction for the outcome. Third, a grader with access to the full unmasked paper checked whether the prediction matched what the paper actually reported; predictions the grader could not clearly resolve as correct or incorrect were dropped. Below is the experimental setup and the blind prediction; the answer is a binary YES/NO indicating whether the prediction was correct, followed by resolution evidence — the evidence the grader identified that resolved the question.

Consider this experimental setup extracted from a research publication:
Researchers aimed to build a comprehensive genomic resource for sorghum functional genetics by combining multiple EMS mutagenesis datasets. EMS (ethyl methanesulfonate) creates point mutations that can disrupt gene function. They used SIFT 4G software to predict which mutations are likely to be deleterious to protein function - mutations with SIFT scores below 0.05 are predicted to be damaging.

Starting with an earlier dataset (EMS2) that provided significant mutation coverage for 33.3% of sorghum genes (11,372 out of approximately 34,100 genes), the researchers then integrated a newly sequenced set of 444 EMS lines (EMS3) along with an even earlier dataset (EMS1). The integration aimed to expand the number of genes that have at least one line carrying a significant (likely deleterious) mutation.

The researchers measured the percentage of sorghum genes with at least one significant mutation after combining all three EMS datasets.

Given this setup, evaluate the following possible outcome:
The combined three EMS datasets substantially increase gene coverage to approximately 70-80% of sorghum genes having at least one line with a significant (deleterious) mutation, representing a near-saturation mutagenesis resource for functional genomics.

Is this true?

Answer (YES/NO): NO